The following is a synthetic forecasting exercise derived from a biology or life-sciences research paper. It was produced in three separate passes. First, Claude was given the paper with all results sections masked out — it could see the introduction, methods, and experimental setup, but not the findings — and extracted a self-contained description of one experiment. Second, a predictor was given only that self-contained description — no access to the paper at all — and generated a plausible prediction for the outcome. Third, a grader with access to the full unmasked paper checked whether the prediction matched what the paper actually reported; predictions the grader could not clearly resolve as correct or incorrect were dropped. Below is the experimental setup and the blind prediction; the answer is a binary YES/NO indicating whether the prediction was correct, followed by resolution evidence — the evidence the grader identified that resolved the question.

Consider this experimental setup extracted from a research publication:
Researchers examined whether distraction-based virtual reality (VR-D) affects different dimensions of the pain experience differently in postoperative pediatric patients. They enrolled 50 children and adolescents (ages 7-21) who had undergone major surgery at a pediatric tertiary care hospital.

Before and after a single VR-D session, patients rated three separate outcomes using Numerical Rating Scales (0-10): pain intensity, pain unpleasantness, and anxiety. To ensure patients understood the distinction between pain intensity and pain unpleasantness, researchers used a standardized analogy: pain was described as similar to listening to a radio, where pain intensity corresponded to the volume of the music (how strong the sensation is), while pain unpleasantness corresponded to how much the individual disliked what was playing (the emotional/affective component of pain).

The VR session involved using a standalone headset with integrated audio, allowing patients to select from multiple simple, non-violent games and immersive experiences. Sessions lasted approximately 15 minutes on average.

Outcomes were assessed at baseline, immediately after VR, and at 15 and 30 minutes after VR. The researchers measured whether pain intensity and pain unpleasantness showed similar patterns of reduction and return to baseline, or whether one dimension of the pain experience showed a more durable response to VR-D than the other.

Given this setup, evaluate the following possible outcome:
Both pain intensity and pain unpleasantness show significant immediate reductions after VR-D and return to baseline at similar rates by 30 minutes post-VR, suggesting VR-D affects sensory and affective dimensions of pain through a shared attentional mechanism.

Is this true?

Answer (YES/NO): NO